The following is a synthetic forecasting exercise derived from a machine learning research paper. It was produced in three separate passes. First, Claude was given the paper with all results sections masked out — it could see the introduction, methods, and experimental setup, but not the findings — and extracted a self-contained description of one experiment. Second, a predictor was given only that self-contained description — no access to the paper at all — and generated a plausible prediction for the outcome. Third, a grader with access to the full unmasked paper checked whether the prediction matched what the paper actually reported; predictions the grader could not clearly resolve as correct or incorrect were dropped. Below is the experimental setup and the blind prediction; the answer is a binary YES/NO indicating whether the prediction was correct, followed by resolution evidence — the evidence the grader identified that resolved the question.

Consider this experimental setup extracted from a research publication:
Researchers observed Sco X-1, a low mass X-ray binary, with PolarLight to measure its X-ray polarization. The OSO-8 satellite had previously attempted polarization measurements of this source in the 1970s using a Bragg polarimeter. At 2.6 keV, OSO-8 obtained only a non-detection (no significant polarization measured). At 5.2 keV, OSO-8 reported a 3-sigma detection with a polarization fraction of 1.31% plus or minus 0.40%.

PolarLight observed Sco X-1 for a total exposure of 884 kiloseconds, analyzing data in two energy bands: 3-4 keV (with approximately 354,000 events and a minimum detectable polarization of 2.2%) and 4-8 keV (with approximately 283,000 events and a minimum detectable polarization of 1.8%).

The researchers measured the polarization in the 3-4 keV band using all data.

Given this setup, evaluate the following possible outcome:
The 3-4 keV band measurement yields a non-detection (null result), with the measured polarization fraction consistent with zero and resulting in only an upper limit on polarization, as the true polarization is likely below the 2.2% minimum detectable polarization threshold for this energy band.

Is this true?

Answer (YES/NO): YES